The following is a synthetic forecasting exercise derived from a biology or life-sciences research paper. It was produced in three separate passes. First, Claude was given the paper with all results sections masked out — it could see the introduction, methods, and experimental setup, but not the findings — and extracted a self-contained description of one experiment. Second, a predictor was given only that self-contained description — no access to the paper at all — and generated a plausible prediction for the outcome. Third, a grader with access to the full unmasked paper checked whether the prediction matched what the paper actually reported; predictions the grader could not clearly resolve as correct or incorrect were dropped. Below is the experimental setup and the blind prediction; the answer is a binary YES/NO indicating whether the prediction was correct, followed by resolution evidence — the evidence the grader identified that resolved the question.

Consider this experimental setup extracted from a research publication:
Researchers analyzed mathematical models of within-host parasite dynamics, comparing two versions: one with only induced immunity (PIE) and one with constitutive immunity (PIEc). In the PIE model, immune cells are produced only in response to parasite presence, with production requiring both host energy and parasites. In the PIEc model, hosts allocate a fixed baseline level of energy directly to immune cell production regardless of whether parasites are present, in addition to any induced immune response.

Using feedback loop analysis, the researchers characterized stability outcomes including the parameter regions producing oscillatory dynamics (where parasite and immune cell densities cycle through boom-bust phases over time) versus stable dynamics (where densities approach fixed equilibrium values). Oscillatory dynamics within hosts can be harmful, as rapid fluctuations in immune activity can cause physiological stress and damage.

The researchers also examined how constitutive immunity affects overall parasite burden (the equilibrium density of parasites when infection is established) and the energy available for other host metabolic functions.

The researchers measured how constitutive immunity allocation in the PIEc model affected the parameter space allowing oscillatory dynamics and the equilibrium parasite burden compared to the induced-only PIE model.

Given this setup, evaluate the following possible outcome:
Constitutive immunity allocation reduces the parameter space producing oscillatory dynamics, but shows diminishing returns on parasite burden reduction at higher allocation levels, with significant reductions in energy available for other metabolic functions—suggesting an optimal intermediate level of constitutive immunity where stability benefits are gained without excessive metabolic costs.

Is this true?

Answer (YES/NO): NO